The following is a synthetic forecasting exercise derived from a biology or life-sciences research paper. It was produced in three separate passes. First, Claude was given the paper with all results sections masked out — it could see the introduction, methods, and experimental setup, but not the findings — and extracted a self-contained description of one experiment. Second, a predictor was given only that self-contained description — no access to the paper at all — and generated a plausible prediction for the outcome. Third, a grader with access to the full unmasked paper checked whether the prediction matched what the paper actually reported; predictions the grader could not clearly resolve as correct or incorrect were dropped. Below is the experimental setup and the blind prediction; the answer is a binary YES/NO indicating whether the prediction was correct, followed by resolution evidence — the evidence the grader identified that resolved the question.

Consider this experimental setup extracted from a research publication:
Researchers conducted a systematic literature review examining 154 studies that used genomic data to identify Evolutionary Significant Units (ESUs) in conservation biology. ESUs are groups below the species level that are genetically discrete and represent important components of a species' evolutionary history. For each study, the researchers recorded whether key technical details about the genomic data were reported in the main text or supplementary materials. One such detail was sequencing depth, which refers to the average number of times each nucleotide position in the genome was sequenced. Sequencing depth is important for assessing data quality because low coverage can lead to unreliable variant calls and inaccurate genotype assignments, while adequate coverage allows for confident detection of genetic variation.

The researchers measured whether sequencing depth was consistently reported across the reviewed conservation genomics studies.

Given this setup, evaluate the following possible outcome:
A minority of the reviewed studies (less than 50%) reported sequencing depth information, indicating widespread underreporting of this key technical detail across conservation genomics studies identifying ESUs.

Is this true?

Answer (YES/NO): YES